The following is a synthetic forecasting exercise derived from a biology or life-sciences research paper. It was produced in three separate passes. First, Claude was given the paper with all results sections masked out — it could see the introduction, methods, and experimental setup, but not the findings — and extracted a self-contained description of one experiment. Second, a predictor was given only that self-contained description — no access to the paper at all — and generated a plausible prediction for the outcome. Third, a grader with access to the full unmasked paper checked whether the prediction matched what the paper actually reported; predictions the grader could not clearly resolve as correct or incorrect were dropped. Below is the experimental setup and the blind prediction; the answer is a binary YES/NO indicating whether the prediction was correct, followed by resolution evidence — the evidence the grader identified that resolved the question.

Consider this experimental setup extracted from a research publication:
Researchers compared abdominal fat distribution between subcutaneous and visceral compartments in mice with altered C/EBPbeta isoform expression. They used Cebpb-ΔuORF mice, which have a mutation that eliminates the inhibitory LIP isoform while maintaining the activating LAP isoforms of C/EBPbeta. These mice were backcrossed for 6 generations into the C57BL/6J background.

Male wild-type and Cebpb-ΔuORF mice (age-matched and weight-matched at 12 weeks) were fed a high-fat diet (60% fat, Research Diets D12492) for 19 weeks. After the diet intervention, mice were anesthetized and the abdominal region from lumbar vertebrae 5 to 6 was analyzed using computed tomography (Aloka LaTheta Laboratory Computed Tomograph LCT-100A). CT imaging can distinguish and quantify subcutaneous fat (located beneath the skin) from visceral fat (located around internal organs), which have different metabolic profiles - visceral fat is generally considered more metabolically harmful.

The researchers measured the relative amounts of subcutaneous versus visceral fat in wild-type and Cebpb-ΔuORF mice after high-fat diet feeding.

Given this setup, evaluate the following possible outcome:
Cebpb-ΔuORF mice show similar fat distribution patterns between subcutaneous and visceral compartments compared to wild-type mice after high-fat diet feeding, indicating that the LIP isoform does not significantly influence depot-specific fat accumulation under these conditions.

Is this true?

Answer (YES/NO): NO